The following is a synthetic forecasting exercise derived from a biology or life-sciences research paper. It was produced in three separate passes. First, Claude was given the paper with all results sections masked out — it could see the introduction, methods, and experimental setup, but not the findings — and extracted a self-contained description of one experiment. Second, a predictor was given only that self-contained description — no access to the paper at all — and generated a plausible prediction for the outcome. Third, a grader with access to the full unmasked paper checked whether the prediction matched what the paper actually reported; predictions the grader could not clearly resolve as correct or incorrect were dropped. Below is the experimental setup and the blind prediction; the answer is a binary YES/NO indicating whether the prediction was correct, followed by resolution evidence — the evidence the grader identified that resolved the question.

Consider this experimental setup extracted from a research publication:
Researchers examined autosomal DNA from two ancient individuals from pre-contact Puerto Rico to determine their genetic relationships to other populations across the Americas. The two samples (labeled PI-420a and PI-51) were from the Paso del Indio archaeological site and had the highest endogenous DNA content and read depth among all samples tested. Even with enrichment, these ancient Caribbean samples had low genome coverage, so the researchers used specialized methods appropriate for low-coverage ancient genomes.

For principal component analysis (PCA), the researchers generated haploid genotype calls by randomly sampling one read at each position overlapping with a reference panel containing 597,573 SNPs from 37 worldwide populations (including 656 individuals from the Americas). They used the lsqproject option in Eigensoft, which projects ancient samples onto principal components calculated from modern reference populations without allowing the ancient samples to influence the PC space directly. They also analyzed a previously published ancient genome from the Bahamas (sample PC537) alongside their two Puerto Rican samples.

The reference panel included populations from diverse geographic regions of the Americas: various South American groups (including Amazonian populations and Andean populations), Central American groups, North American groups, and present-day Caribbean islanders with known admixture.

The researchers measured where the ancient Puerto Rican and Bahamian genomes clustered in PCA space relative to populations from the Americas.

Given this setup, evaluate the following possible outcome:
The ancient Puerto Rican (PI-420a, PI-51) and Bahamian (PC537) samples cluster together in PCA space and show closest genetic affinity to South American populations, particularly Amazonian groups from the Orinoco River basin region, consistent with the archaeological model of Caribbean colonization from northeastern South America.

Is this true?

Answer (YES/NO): YES